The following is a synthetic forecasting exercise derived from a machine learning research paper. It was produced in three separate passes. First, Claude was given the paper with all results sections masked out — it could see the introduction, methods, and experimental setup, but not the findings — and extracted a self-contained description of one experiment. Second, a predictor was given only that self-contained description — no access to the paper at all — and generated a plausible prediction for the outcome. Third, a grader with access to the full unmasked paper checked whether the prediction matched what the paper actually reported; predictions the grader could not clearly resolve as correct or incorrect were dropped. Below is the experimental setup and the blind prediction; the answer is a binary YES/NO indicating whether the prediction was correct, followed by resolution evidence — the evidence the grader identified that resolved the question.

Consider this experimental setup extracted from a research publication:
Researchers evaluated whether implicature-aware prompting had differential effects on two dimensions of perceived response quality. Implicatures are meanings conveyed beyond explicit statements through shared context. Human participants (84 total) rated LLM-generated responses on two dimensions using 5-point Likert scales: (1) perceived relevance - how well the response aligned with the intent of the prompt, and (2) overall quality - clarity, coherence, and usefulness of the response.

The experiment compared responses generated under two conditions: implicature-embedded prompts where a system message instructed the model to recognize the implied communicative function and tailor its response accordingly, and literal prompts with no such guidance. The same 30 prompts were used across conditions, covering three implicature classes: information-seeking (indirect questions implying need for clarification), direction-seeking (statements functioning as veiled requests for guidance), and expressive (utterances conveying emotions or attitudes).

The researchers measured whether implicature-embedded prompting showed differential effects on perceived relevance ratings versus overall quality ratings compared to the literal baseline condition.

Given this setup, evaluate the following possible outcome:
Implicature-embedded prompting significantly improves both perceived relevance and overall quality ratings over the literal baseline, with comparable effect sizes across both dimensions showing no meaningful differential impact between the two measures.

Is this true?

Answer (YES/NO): YES